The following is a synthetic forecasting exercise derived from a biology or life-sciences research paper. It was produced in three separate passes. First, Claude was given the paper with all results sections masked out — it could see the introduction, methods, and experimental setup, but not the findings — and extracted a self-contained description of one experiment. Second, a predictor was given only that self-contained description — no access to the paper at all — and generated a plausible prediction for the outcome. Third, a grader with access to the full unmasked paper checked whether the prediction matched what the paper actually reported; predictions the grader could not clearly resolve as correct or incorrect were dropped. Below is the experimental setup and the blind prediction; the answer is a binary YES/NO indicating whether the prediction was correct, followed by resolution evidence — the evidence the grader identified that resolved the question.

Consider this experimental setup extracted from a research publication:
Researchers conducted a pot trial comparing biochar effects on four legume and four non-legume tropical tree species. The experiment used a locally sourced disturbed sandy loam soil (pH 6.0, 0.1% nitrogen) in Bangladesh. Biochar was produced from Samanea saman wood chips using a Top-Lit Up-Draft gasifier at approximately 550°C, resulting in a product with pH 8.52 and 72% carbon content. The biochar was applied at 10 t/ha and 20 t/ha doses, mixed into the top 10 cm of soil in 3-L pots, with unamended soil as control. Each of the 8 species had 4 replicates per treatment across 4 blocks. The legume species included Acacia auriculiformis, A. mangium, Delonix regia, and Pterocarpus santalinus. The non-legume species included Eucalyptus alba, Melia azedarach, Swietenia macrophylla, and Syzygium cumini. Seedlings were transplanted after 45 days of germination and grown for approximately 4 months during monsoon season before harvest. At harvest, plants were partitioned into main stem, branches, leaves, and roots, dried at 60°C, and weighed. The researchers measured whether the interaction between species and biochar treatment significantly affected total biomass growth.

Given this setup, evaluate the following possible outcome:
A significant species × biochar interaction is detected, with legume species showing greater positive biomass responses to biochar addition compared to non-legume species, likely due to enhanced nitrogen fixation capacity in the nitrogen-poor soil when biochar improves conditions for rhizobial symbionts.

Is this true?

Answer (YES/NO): NO